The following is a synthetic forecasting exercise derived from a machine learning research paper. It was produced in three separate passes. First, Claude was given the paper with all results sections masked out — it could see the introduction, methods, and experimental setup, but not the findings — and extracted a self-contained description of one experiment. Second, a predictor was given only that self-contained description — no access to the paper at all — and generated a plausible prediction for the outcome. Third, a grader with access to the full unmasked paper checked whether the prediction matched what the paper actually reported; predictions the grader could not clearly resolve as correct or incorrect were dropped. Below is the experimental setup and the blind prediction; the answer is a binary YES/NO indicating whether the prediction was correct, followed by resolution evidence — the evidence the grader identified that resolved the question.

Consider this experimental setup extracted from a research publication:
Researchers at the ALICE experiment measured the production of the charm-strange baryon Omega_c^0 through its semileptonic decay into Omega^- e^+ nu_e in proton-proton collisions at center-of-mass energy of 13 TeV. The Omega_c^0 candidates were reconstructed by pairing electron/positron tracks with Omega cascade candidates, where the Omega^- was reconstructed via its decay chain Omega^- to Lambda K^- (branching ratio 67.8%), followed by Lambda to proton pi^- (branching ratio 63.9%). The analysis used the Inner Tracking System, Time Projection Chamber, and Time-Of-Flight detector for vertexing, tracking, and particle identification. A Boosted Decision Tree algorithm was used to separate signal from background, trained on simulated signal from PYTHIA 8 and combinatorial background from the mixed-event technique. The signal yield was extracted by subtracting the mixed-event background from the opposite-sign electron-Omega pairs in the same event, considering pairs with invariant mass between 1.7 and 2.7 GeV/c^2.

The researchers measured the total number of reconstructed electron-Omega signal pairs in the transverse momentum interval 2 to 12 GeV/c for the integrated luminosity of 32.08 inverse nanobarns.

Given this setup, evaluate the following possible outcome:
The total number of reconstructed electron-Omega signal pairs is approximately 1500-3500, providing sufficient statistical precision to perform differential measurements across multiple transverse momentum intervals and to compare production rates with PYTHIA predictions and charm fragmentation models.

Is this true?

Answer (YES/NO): NO